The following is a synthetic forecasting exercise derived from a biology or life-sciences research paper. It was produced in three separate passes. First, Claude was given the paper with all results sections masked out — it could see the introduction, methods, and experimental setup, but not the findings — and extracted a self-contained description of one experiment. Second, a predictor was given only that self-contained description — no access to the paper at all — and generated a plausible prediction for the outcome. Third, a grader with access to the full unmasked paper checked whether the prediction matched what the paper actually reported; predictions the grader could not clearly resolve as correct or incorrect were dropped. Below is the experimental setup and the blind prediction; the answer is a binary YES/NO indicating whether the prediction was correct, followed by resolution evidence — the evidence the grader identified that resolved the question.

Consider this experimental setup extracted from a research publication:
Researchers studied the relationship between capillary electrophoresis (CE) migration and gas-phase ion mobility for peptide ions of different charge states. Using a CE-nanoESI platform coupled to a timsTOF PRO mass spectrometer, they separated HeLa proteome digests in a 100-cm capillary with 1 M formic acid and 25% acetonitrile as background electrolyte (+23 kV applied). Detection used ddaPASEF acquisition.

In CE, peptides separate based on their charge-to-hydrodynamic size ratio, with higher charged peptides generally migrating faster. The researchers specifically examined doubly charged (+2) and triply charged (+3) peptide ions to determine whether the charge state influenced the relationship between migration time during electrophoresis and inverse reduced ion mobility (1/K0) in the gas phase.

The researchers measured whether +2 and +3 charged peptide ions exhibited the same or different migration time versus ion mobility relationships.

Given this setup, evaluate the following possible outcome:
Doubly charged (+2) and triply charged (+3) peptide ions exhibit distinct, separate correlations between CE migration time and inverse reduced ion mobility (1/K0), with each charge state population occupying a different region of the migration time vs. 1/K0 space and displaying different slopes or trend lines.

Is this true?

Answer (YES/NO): YES